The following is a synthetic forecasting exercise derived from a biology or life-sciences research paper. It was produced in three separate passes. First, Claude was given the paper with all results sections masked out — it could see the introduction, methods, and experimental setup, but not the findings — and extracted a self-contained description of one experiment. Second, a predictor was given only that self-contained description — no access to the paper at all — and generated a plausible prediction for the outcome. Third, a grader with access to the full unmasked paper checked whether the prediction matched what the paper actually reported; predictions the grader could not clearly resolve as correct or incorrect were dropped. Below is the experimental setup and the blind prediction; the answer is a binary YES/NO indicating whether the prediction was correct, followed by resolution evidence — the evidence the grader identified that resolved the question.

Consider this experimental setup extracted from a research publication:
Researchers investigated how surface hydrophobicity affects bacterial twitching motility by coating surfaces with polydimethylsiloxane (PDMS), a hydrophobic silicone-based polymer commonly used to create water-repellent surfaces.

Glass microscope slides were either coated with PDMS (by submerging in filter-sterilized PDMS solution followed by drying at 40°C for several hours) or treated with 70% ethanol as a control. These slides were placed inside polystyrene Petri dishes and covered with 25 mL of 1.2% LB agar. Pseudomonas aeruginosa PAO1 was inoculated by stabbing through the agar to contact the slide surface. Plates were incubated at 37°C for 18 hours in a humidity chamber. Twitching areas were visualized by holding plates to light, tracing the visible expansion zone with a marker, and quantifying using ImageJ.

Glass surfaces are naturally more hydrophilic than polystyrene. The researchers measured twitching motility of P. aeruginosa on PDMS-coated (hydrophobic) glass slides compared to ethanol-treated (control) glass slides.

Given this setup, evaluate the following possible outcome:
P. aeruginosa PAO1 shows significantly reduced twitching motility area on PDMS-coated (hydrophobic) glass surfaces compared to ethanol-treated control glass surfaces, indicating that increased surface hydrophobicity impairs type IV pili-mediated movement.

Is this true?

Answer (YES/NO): YES